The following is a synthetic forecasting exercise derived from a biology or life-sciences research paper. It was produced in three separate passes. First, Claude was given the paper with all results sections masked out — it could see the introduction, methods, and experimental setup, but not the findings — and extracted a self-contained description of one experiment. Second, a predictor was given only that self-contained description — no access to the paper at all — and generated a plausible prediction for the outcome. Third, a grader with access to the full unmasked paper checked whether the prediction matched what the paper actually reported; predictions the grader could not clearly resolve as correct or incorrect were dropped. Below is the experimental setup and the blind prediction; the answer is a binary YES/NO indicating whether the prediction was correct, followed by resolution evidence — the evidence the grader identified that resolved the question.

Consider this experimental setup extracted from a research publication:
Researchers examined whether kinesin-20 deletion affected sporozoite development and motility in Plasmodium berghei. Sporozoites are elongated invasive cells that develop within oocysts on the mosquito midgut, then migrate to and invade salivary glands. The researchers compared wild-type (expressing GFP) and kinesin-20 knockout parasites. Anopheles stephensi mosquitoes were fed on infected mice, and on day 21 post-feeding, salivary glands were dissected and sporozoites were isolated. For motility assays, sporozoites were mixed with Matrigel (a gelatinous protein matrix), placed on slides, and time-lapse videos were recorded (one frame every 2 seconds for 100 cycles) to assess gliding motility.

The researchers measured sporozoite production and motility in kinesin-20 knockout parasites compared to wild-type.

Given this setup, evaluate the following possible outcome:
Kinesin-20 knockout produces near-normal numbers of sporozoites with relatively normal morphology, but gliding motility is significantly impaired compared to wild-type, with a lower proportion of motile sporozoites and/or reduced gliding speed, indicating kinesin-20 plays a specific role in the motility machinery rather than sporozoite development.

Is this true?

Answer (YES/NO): NO